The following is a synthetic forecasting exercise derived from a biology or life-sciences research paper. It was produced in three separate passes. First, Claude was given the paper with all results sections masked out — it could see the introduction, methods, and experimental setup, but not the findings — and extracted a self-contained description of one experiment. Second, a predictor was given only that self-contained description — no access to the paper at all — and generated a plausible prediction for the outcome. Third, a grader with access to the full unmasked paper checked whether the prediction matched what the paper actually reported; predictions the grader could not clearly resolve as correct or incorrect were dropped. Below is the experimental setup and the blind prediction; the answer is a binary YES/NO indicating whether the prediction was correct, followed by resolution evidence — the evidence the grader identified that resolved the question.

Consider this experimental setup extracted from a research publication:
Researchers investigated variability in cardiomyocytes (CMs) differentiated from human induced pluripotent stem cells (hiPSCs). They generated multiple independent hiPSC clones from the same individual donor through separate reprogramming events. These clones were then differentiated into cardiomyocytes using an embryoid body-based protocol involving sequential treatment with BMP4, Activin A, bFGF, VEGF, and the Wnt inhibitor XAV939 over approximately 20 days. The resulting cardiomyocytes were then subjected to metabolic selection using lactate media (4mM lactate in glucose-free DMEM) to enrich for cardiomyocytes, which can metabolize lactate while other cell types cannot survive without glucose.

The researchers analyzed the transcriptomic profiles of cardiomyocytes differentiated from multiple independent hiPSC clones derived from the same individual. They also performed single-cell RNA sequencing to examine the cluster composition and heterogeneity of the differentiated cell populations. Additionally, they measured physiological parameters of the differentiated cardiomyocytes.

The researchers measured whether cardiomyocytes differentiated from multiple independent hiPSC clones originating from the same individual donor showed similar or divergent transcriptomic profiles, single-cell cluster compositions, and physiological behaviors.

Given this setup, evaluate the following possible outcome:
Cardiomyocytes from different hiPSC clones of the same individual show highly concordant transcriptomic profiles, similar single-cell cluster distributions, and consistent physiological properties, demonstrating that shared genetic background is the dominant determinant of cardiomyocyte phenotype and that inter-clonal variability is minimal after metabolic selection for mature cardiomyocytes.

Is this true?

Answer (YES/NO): YES